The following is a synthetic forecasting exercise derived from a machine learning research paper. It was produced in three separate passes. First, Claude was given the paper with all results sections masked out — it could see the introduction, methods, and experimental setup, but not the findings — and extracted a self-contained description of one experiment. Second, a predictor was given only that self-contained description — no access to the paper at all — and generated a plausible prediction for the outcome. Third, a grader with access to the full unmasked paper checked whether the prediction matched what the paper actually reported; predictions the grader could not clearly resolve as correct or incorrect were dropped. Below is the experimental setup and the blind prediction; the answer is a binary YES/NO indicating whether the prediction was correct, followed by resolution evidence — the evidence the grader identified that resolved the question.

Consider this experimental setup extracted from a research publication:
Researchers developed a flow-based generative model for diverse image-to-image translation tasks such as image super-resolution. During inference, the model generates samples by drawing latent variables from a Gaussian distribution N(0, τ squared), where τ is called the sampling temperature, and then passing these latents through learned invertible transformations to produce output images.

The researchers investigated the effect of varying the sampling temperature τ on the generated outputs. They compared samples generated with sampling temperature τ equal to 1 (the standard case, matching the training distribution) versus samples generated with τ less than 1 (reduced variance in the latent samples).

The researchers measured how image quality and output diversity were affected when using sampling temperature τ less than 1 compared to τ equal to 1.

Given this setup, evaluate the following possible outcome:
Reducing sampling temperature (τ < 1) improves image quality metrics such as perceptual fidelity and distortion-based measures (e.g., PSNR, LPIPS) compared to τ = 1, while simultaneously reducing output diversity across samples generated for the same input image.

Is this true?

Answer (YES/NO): YES